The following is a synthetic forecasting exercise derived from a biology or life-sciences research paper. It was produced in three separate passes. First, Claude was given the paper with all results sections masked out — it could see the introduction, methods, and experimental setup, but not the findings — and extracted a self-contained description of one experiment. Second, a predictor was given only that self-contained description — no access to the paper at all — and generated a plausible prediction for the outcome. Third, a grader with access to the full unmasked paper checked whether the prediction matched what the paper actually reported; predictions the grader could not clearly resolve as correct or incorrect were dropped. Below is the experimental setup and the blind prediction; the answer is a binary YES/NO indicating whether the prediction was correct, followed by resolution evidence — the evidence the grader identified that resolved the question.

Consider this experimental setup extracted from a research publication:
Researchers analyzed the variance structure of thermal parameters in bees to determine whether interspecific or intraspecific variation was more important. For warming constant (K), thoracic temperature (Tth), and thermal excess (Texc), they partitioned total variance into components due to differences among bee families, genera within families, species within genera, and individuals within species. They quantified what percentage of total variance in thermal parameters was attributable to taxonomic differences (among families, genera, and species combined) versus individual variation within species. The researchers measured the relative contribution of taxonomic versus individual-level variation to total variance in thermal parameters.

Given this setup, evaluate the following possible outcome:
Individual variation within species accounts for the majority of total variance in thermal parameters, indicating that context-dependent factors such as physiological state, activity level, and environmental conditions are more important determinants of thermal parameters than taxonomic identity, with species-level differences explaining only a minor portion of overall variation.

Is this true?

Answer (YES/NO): NO